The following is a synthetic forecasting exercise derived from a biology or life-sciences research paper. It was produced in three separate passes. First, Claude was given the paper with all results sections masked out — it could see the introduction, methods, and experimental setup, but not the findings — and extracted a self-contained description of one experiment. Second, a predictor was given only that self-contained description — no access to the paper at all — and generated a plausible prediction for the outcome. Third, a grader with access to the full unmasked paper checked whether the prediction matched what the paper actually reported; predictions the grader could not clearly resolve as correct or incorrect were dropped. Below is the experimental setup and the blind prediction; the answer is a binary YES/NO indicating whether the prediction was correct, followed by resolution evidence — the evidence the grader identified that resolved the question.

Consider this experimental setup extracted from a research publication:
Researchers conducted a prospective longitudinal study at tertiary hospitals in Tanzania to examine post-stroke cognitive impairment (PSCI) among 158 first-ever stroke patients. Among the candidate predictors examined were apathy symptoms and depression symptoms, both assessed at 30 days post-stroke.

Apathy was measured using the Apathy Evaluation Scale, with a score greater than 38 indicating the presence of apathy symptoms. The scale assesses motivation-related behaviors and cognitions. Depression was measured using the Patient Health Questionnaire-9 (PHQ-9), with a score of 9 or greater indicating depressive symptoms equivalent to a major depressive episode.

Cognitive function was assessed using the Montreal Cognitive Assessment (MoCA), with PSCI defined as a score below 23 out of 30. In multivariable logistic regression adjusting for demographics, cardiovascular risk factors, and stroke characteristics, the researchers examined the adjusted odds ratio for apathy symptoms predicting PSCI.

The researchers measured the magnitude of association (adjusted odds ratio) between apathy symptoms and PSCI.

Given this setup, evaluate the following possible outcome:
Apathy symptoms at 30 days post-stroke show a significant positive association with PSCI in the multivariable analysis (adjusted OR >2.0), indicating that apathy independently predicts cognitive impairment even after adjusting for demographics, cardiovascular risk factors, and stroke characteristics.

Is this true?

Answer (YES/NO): YES